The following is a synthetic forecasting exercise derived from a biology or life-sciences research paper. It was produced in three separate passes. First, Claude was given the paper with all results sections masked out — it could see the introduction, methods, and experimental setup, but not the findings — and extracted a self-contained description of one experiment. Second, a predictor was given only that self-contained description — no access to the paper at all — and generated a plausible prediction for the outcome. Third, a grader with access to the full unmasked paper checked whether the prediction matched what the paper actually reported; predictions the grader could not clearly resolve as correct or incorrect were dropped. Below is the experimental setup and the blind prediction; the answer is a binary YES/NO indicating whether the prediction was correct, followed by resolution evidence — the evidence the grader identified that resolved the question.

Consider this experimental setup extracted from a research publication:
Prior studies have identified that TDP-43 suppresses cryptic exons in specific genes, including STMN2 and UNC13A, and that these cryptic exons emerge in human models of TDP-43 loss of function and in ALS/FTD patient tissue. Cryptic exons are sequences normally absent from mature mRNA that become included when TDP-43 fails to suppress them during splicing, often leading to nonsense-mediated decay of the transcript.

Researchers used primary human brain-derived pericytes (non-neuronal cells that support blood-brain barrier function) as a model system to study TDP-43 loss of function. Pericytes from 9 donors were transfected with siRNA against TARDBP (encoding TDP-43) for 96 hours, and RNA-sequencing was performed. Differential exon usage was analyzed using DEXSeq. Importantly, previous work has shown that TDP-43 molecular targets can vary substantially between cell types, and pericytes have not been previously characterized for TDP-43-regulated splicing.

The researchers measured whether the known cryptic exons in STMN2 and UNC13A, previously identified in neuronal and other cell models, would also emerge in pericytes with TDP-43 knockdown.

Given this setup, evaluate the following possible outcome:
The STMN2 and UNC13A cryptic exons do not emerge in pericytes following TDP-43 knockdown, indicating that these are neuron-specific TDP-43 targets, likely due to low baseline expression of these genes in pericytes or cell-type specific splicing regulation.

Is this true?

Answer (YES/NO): NO